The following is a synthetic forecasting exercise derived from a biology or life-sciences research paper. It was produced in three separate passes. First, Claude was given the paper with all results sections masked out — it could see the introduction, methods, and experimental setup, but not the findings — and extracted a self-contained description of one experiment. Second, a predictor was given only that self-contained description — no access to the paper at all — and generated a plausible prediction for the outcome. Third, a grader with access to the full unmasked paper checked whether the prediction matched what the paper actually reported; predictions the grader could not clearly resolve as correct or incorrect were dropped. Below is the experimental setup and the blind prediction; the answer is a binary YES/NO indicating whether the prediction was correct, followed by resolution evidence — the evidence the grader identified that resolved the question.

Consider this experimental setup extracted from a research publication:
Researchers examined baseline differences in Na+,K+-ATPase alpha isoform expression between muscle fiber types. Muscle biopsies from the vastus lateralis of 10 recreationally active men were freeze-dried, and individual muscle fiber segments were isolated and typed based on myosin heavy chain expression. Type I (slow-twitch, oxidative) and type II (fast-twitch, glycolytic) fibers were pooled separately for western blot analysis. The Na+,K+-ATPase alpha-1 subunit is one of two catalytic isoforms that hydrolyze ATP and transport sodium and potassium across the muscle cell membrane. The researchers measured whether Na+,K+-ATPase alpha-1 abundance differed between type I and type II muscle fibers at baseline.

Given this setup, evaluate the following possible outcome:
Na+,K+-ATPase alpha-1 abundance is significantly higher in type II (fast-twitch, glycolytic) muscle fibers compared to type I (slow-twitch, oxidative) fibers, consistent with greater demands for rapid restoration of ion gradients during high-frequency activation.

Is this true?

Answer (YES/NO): NO